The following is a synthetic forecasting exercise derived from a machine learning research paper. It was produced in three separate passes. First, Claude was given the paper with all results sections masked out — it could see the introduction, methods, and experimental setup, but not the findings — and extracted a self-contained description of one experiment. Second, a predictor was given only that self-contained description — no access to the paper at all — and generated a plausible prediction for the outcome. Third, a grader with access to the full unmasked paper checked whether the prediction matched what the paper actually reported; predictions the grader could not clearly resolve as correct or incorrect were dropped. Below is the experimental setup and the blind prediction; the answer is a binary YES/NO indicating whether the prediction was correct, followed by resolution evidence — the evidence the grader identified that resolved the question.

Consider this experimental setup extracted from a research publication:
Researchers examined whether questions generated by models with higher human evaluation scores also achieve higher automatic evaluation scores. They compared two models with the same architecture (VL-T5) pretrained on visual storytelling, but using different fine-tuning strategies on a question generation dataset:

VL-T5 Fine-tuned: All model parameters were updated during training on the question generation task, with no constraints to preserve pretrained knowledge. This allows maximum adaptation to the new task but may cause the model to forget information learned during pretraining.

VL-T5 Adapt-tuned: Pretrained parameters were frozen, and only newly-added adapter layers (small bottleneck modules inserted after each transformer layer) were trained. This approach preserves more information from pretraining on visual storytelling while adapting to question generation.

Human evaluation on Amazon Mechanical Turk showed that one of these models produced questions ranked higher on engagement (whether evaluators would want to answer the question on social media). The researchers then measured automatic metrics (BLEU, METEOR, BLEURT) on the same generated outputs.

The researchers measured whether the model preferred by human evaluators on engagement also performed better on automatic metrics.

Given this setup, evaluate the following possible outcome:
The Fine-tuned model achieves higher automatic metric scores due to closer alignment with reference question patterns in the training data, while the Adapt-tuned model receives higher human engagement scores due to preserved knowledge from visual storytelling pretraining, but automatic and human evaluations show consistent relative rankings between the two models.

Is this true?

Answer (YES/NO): NO